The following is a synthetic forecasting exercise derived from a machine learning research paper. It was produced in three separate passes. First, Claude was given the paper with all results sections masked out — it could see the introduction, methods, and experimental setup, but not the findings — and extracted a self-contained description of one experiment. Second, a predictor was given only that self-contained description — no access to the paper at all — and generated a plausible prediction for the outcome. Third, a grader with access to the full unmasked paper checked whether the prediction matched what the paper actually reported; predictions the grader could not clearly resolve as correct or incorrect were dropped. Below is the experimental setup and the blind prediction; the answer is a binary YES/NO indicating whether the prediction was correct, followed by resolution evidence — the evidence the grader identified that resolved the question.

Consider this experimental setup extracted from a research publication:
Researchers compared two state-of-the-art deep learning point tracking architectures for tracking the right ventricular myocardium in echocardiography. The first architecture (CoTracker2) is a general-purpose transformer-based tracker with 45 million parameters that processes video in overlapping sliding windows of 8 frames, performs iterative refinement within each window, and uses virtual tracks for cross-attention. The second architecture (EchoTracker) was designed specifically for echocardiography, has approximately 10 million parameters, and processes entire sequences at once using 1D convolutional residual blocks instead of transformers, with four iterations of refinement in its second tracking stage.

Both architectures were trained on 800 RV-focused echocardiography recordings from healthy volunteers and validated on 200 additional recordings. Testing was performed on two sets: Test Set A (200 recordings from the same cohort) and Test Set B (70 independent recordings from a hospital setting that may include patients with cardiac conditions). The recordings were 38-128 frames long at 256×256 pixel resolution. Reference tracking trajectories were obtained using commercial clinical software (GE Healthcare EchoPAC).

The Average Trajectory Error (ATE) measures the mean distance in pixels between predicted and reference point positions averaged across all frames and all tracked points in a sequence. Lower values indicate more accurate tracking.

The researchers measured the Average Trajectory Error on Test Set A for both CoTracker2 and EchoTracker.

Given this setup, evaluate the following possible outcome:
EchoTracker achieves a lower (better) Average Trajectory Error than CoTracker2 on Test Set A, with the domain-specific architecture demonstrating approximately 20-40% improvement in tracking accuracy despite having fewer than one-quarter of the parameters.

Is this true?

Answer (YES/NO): NO